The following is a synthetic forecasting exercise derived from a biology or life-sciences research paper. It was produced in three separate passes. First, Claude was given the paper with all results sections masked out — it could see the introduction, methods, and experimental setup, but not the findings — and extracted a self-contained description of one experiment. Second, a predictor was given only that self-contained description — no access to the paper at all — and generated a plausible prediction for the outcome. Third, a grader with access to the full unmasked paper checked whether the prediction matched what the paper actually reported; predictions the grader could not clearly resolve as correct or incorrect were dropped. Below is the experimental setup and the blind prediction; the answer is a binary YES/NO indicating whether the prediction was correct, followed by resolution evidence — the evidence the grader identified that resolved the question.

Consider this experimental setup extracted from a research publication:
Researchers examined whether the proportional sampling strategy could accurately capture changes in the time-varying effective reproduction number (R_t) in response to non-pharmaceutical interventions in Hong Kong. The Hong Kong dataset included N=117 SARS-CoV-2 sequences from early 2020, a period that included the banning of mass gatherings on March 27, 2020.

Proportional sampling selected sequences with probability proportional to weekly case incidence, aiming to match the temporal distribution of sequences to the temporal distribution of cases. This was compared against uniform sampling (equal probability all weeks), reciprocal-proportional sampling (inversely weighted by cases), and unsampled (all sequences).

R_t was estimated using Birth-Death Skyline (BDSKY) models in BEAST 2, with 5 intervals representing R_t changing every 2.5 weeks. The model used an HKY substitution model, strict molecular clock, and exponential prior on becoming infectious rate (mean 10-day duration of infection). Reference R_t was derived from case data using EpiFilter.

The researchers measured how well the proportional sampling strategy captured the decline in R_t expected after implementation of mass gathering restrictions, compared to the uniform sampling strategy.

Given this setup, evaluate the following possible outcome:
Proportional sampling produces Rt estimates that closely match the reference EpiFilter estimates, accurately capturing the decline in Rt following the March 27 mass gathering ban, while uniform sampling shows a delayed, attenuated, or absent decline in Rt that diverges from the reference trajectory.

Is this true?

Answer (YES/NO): YES